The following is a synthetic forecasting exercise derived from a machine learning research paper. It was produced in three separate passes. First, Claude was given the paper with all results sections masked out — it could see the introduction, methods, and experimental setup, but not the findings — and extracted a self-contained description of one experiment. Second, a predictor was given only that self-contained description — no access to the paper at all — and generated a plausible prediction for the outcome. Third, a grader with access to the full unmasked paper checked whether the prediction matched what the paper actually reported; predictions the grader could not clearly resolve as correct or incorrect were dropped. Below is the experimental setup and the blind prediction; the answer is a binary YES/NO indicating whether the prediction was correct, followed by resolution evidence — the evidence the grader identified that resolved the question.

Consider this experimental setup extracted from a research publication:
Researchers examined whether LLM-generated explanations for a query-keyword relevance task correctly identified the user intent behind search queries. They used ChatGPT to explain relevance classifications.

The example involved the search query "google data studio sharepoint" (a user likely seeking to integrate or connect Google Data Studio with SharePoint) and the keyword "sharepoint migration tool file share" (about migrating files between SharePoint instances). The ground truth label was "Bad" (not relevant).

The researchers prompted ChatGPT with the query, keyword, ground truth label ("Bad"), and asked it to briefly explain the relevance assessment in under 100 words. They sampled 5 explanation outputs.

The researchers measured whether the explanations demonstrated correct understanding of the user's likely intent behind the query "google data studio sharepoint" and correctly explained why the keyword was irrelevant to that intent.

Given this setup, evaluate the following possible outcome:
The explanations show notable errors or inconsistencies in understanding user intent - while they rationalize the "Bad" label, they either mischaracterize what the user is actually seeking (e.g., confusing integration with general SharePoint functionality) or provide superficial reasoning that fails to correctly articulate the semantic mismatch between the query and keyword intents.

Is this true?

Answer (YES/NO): NO